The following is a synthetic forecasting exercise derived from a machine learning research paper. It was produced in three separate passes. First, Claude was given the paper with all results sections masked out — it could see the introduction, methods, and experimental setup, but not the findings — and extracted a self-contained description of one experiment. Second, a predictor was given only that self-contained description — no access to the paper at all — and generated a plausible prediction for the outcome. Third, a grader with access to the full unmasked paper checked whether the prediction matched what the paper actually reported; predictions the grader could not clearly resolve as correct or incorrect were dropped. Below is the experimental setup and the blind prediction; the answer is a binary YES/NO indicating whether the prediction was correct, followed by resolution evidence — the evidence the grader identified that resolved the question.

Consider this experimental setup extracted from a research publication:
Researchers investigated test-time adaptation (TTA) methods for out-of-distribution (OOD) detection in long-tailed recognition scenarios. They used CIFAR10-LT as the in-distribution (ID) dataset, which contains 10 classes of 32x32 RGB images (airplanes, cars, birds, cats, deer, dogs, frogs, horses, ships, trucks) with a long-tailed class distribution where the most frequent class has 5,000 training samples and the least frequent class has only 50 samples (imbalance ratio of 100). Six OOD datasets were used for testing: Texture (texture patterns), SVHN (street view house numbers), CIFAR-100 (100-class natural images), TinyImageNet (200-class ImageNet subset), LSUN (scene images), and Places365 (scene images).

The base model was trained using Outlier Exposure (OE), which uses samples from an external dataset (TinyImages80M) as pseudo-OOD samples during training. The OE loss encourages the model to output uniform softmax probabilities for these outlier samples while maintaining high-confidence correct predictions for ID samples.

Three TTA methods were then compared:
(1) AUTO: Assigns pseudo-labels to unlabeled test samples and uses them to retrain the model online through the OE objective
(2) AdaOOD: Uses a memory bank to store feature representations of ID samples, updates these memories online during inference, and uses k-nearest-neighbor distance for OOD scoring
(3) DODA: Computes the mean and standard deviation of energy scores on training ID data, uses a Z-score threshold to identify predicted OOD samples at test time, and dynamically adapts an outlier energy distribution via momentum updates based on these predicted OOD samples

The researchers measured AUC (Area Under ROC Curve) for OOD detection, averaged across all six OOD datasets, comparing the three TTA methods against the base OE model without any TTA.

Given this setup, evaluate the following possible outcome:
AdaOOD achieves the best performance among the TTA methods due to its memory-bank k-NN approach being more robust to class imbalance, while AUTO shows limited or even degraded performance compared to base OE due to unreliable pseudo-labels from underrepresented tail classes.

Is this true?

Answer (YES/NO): NO